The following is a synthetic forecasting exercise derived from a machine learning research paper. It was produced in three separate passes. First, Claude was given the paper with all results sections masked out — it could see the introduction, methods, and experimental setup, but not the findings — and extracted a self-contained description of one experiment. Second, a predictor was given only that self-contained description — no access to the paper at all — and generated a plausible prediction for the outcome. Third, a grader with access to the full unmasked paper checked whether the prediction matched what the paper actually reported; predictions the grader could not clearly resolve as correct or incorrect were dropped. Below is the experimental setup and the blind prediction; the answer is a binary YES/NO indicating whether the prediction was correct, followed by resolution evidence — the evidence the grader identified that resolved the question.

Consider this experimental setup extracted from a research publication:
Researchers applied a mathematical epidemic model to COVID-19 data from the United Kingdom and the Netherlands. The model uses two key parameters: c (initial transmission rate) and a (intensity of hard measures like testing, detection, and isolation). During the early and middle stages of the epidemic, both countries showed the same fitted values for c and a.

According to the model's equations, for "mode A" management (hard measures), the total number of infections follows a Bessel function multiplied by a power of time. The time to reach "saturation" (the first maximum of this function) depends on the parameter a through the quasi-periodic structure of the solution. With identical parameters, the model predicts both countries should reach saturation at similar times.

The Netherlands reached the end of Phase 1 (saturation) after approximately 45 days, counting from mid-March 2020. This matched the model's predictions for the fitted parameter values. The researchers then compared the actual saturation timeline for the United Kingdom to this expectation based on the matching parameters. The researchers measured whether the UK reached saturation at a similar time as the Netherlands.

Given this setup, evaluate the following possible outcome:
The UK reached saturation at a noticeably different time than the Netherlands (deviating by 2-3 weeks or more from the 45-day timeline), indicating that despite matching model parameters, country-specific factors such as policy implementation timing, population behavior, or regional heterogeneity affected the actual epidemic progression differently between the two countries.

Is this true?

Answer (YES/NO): YES